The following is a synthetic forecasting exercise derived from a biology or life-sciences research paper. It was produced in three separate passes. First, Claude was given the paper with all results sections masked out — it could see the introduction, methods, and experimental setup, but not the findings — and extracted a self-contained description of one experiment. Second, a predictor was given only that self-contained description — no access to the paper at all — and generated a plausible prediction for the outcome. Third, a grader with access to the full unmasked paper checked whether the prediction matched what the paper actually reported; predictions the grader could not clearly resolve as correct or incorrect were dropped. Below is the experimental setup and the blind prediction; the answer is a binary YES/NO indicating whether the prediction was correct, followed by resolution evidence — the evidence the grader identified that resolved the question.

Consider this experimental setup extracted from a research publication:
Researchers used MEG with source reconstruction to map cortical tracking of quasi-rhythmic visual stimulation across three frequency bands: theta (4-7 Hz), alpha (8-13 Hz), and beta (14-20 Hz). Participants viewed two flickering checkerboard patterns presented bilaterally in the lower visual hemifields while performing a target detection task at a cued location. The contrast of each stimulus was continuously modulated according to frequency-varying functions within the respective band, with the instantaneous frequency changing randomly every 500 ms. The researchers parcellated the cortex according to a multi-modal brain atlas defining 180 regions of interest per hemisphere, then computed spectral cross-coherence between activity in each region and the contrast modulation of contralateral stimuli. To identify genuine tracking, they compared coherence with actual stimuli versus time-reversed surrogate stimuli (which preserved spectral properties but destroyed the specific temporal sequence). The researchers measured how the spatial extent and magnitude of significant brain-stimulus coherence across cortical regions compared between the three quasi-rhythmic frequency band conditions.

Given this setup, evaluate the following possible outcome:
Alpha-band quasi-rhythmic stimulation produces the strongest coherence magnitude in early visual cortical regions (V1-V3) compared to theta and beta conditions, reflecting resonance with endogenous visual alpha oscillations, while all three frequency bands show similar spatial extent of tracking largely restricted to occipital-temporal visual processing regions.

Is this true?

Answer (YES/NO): NO